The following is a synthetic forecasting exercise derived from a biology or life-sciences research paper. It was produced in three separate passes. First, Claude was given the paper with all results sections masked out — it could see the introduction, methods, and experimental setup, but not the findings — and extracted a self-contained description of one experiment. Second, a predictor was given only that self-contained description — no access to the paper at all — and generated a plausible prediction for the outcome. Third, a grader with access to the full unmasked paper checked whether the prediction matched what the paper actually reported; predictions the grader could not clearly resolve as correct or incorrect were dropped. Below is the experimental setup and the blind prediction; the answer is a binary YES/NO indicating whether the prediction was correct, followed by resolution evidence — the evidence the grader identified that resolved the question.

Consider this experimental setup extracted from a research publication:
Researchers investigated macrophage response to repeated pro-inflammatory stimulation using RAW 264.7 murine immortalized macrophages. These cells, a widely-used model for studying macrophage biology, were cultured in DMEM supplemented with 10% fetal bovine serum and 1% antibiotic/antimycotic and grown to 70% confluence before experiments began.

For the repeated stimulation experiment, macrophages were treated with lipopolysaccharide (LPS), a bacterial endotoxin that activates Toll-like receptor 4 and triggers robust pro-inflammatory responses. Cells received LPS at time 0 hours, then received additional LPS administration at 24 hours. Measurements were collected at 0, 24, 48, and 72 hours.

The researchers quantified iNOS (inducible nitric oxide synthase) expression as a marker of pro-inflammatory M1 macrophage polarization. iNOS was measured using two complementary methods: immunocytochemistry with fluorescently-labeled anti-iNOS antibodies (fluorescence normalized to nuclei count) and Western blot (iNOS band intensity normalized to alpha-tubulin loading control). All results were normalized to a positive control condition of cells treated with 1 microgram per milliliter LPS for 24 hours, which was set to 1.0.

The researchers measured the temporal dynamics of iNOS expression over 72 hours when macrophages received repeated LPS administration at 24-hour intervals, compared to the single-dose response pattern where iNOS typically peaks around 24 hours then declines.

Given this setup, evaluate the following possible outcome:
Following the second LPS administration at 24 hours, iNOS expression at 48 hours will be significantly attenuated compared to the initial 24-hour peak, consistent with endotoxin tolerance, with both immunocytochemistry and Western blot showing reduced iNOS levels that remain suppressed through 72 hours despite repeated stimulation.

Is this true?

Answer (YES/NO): YES